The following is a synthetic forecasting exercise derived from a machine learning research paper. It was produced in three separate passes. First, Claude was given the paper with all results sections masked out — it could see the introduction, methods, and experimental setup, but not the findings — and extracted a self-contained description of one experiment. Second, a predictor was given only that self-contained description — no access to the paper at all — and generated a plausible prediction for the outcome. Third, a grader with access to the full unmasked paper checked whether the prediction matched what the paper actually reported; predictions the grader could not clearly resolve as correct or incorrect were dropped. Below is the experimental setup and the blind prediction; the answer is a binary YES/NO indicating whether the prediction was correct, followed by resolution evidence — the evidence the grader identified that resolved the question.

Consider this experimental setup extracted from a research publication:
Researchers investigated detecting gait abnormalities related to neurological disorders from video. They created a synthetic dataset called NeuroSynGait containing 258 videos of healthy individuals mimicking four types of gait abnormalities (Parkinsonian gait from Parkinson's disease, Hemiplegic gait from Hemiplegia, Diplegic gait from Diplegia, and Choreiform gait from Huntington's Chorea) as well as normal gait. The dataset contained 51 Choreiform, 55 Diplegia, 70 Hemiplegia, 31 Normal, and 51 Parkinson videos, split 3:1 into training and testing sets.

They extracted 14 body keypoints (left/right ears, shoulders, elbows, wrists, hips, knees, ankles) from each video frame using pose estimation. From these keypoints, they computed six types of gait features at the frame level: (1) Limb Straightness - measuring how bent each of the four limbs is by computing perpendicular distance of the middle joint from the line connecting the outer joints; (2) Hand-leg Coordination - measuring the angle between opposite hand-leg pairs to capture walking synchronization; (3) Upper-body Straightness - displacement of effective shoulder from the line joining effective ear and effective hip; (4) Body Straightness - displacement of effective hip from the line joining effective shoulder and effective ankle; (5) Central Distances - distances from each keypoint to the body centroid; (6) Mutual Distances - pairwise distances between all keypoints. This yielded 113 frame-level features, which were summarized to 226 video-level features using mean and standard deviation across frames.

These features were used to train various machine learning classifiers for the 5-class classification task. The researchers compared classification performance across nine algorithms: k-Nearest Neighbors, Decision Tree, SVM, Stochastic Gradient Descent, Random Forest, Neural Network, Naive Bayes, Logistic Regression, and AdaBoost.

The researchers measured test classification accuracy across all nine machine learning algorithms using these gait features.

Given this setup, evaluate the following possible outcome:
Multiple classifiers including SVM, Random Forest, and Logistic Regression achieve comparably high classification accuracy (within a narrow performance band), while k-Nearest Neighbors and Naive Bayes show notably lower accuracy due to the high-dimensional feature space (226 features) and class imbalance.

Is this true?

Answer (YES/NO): NO